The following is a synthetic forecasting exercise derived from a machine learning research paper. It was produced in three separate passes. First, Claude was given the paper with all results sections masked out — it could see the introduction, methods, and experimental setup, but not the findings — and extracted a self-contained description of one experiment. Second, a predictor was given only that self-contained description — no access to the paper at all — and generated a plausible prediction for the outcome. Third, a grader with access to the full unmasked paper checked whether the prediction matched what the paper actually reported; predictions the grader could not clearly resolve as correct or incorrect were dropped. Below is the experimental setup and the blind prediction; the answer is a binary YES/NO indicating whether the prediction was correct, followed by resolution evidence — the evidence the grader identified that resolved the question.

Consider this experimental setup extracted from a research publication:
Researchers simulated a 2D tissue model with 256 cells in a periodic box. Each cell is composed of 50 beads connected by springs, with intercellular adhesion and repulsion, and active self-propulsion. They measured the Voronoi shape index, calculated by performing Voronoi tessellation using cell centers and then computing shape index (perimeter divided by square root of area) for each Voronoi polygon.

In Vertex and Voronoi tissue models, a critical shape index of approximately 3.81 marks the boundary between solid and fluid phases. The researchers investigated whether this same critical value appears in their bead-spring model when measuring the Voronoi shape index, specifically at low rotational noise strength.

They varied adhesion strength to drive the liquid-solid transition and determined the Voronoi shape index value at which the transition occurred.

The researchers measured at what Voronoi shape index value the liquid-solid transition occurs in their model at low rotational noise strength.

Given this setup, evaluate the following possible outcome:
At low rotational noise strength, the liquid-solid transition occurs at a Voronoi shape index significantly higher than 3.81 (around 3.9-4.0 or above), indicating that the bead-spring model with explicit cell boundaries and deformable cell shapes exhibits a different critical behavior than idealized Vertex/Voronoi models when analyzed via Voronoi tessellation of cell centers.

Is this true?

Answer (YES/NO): NO